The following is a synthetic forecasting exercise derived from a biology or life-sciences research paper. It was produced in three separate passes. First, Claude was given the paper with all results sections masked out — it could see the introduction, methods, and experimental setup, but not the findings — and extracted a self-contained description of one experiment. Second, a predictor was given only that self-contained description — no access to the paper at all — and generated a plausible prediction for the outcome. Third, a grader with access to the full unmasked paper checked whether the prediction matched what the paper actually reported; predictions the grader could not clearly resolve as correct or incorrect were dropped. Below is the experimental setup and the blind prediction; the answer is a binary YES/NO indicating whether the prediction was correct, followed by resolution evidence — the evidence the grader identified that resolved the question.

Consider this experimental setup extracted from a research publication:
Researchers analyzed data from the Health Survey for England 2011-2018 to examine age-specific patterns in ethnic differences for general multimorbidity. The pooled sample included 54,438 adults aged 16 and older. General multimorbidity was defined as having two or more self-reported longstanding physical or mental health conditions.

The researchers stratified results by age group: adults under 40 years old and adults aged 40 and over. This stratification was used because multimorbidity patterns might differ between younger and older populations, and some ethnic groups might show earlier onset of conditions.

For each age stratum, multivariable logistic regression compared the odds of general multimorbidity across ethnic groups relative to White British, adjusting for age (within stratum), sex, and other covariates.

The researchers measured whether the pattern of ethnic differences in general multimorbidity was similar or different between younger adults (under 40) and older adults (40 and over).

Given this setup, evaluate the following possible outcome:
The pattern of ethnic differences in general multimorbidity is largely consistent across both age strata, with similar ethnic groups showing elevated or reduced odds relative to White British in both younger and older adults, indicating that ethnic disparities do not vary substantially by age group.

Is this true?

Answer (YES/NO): NO